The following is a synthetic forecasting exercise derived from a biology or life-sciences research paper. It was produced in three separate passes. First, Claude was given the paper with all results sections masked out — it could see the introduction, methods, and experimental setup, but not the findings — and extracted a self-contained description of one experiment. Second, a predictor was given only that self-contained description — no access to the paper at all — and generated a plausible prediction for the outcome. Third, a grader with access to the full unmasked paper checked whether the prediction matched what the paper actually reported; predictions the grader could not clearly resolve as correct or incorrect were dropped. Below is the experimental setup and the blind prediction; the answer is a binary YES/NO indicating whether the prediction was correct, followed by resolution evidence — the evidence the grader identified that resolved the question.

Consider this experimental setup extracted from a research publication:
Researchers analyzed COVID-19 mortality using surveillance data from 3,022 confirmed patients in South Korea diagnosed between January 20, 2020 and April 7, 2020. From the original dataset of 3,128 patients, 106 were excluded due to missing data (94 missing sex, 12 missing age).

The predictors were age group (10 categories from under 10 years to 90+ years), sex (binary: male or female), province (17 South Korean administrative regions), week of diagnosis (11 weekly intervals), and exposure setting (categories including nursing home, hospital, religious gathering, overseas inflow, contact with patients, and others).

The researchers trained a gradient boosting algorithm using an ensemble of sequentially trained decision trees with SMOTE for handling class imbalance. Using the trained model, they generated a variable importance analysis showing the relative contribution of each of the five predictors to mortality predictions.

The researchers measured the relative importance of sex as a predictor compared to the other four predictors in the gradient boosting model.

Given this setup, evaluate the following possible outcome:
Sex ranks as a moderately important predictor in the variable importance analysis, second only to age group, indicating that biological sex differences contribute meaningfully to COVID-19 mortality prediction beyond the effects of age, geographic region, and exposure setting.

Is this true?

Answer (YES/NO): NO